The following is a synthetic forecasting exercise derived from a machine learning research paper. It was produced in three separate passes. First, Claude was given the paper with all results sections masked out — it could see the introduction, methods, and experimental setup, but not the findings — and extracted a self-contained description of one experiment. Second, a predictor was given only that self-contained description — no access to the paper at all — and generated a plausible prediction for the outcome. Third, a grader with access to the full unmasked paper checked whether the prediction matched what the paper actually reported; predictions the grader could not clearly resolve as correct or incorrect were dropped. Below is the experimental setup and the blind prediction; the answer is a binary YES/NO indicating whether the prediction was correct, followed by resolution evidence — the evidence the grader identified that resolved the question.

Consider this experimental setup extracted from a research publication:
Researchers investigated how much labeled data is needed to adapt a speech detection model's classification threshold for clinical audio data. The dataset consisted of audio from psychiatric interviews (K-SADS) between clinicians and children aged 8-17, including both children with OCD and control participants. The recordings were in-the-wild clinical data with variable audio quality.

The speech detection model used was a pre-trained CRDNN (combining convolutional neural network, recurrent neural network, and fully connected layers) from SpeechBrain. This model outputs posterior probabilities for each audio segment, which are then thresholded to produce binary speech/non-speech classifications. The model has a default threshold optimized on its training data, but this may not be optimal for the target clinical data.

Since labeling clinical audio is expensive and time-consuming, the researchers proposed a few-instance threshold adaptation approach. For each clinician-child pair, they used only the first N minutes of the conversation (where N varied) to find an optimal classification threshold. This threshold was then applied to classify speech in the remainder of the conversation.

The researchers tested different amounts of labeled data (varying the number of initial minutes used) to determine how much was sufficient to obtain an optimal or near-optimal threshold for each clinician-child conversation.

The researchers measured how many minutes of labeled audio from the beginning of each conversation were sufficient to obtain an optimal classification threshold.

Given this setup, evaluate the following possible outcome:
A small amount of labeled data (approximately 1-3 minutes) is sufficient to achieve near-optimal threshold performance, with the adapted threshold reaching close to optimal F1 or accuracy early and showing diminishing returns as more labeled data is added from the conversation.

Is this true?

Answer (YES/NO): YES